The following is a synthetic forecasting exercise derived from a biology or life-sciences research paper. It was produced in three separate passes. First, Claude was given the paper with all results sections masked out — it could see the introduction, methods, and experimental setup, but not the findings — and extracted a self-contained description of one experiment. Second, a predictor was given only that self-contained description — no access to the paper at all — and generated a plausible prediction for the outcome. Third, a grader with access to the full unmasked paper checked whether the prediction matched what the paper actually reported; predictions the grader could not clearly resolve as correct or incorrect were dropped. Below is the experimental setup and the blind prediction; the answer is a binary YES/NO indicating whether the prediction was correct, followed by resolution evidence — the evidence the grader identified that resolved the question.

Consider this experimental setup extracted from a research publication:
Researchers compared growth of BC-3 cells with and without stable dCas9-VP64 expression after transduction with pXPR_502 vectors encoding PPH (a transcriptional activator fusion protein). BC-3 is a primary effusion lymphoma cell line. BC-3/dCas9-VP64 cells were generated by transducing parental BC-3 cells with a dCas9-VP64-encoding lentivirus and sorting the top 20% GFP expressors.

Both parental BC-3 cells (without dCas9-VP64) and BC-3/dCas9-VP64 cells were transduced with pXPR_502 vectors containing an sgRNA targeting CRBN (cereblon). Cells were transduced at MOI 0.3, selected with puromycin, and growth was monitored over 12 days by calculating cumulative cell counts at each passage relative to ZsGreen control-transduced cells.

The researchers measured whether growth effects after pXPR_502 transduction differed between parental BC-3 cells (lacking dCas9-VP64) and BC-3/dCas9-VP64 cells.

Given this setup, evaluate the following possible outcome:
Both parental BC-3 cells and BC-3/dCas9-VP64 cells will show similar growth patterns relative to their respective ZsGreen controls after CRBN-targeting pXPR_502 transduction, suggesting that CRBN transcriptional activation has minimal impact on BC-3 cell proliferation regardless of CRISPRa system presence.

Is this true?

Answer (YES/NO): YES